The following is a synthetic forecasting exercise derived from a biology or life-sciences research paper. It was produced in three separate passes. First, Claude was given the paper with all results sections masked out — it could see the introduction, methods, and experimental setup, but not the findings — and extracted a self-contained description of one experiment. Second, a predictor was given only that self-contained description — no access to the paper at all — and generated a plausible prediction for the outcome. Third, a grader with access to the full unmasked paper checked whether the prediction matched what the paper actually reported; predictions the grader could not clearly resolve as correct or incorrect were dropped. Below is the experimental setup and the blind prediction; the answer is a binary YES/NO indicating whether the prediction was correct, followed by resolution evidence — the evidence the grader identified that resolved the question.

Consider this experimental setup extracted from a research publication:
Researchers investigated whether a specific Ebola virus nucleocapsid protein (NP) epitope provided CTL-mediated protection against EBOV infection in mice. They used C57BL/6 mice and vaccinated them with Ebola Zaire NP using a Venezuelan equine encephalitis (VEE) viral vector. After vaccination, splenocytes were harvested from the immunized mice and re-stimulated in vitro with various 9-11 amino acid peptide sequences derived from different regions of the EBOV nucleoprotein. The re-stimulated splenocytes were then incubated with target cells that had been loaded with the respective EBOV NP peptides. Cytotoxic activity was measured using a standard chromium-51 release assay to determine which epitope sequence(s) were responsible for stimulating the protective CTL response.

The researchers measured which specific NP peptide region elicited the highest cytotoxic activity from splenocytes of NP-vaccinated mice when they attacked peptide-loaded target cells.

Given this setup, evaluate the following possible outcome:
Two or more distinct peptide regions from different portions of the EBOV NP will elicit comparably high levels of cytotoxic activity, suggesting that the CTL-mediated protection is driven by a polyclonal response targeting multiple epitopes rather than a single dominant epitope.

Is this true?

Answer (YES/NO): NO